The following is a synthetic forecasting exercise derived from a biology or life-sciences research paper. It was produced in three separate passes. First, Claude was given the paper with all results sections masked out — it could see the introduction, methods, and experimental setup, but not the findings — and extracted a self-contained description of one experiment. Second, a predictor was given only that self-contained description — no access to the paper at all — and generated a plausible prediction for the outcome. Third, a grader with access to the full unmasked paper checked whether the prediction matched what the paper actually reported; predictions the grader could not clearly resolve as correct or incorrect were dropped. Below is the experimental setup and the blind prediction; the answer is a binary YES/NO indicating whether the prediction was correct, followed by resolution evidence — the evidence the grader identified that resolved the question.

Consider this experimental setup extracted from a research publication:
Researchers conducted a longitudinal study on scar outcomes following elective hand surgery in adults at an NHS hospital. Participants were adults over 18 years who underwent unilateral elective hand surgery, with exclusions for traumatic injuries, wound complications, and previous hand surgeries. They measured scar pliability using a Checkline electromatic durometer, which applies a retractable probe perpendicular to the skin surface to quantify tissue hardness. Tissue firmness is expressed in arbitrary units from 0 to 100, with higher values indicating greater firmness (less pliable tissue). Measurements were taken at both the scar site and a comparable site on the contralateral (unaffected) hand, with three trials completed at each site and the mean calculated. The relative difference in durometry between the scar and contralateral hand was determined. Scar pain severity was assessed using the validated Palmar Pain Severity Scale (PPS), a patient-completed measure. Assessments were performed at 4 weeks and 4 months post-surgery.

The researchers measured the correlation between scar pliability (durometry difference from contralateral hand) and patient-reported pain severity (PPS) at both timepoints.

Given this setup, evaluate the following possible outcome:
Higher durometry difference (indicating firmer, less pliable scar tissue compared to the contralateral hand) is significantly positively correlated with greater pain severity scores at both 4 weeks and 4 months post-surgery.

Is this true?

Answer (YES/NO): NO